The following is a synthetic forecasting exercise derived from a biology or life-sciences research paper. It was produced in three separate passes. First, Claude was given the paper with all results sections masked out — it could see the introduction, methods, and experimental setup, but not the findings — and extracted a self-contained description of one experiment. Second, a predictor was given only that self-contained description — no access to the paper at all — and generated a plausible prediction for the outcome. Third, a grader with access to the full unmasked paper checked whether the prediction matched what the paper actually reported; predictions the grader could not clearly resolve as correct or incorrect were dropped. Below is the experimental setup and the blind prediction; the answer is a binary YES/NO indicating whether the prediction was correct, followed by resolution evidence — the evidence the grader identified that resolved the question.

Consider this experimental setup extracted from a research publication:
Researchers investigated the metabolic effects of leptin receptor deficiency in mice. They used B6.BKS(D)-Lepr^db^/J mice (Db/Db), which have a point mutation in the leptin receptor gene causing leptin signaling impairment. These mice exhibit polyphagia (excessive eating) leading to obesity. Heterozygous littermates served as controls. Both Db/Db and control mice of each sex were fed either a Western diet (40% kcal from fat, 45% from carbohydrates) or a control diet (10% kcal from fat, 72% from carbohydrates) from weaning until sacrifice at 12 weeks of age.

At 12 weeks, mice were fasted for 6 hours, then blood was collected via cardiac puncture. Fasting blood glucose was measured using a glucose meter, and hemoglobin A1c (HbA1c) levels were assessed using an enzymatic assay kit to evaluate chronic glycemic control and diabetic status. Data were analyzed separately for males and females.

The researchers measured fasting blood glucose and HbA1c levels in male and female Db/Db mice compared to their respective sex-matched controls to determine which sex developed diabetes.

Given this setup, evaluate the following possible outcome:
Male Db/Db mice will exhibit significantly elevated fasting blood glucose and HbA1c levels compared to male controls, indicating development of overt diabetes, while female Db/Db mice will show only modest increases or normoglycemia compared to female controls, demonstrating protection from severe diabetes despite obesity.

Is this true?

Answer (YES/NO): NO